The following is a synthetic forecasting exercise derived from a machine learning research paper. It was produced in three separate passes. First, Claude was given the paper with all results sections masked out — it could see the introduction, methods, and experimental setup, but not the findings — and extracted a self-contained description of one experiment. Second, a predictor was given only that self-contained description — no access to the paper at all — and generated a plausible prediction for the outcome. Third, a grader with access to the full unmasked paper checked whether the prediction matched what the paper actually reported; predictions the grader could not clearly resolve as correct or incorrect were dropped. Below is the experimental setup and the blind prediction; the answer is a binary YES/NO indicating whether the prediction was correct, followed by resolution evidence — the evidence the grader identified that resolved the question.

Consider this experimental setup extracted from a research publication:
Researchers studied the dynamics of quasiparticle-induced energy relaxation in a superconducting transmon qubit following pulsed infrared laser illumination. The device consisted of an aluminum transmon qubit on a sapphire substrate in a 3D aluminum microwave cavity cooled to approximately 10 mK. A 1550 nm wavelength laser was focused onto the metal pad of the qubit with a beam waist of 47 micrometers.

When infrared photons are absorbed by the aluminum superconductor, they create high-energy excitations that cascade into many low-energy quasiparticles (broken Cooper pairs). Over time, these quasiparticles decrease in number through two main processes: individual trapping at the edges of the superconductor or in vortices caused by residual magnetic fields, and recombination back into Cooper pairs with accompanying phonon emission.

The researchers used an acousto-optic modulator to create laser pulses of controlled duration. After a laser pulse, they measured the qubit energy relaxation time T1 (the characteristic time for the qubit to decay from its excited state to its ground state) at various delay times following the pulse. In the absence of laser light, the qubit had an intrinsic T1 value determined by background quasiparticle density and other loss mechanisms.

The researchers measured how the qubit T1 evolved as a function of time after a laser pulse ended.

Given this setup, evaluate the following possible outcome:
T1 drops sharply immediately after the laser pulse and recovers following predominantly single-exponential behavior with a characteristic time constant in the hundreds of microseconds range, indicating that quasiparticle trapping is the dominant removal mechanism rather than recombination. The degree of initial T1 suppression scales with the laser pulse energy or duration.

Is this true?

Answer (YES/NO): YES